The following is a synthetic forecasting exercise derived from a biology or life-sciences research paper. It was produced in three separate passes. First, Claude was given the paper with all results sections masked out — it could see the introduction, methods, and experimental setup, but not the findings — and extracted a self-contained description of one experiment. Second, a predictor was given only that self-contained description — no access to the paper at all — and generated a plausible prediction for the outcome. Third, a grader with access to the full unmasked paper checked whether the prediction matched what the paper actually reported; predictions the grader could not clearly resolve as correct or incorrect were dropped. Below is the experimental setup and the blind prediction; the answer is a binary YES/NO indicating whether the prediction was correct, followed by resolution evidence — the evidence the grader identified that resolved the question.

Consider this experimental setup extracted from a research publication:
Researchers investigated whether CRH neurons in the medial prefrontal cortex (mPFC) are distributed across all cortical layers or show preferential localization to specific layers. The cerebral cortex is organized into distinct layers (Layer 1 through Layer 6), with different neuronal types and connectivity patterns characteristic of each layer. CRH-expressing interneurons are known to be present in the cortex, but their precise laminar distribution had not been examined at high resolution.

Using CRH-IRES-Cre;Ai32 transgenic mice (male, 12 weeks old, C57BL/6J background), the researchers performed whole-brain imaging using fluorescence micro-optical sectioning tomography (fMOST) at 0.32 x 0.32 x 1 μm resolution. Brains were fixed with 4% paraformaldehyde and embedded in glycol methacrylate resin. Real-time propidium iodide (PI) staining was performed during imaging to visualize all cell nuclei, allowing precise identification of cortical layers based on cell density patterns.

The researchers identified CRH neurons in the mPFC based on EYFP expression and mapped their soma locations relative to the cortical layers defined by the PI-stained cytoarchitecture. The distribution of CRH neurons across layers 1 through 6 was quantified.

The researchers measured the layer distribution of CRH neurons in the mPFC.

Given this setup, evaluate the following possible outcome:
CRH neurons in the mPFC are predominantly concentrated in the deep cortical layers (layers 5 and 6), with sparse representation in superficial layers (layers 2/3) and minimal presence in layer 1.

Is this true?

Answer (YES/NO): NO